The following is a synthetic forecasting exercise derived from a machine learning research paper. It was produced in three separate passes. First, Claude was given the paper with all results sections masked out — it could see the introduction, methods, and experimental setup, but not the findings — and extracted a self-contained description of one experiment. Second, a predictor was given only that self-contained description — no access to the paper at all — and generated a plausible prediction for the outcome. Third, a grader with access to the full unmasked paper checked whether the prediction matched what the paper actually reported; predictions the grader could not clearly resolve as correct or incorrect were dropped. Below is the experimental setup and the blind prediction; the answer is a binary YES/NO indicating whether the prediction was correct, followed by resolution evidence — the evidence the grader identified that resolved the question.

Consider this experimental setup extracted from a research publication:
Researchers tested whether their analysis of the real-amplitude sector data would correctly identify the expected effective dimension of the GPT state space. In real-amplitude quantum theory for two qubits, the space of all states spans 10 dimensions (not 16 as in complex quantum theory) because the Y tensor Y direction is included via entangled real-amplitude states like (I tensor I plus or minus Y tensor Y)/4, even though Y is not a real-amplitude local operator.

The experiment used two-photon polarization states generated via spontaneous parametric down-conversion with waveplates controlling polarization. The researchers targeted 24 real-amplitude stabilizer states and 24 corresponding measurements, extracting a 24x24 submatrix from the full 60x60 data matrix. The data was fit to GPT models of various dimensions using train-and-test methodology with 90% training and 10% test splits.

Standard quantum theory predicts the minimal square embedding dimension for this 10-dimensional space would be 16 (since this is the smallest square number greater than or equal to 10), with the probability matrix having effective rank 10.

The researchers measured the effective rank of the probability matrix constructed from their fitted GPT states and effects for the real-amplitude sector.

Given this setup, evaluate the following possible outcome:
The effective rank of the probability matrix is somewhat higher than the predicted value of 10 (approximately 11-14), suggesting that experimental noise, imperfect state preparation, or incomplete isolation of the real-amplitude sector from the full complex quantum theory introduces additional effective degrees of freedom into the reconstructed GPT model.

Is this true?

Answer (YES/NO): NO